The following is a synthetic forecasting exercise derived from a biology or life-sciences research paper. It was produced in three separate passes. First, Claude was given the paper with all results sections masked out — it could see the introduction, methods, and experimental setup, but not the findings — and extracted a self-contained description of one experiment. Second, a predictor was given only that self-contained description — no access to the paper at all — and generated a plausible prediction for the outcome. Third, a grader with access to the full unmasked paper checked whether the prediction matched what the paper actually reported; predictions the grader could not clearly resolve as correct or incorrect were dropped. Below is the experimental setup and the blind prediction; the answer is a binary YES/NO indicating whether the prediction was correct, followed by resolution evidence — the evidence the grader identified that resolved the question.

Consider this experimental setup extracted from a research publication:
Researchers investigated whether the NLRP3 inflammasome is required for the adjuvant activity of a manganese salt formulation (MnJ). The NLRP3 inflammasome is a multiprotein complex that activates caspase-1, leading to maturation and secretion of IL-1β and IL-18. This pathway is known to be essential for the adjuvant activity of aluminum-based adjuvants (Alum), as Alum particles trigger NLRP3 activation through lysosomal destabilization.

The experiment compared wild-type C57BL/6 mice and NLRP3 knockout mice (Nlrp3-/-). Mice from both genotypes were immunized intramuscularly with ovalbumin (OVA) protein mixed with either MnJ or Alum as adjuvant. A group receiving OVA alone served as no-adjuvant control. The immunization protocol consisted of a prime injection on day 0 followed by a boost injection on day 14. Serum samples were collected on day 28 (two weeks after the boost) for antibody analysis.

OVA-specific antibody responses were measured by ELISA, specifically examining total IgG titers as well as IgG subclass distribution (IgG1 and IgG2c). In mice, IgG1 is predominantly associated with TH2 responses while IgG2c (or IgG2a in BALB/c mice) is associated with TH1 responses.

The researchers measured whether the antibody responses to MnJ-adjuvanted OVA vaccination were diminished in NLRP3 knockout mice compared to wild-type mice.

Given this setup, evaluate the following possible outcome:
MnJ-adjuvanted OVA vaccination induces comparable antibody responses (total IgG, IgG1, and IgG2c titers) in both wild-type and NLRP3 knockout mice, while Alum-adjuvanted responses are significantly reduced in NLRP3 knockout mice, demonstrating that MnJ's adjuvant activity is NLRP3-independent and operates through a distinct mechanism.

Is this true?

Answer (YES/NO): NO